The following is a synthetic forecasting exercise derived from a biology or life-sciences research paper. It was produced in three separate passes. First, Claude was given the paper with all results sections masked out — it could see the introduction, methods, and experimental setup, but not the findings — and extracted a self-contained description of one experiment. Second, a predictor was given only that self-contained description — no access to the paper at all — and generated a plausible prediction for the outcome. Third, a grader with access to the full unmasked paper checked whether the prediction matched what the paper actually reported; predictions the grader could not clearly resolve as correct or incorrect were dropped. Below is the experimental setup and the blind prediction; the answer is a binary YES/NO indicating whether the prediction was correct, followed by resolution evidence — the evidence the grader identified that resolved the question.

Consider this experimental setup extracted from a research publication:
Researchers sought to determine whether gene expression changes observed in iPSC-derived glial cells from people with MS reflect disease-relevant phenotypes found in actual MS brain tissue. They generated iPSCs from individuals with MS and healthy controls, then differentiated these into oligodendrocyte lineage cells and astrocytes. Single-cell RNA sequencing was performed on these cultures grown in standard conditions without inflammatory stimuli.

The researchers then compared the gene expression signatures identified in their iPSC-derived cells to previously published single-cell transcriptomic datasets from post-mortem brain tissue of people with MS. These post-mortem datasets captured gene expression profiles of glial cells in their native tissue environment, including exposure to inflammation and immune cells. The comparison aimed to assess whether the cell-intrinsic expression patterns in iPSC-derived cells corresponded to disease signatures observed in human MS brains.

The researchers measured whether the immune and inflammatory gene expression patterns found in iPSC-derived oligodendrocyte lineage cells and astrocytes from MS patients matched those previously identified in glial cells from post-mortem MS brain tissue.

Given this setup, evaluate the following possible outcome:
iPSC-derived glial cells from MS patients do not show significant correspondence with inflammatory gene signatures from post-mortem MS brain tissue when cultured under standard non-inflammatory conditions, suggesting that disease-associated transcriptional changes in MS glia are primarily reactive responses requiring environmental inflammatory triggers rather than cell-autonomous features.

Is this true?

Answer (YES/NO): NO